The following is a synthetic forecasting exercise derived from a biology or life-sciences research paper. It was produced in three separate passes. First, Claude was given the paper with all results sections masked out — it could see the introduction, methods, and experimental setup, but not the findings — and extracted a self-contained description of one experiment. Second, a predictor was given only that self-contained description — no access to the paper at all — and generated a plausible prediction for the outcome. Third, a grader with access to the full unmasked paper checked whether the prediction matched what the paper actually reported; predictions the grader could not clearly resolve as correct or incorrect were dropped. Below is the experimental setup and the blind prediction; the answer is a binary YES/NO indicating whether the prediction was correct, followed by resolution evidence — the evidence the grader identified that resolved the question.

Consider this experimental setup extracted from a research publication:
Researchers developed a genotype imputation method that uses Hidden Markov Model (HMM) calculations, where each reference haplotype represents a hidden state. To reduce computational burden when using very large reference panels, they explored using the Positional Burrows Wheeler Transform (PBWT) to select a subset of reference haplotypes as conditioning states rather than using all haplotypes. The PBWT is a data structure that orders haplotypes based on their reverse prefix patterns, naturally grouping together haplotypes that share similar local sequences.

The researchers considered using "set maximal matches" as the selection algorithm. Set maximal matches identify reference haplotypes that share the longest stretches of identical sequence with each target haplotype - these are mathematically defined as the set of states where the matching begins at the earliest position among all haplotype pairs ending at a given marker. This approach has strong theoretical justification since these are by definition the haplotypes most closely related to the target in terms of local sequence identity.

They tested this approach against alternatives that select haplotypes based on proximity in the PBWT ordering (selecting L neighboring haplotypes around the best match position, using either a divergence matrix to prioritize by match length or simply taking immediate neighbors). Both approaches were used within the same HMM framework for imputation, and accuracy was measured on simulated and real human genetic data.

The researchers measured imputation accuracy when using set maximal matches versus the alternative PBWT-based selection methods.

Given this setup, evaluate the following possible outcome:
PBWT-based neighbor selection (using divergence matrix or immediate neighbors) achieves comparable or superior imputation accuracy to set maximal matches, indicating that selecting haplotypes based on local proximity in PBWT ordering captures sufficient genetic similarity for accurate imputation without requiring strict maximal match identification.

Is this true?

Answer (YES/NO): YES